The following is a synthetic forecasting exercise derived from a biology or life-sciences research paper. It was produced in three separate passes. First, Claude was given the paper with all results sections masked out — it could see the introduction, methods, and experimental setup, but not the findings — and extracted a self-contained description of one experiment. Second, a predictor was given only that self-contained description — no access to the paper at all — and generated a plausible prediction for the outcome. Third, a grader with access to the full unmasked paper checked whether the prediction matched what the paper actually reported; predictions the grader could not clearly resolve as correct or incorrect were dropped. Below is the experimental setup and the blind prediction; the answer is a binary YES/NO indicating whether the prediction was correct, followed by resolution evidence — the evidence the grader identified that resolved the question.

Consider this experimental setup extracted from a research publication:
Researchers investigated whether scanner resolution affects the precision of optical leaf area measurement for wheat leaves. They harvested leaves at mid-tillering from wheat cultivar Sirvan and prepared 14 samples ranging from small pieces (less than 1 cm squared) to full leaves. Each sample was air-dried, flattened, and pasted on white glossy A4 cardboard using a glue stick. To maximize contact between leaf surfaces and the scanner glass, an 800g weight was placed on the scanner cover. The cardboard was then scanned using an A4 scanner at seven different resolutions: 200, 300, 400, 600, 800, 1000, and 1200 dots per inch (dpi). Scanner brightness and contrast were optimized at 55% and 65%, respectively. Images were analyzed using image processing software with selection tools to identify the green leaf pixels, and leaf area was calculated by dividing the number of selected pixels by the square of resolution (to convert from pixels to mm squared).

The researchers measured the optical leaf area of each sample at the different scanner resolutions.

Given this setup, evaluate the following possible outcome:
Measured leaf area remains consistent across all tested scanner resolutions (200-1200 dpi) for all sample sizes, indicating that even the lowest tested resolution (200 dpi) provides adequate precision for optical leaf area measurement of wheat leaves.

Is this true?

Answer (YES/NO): YES